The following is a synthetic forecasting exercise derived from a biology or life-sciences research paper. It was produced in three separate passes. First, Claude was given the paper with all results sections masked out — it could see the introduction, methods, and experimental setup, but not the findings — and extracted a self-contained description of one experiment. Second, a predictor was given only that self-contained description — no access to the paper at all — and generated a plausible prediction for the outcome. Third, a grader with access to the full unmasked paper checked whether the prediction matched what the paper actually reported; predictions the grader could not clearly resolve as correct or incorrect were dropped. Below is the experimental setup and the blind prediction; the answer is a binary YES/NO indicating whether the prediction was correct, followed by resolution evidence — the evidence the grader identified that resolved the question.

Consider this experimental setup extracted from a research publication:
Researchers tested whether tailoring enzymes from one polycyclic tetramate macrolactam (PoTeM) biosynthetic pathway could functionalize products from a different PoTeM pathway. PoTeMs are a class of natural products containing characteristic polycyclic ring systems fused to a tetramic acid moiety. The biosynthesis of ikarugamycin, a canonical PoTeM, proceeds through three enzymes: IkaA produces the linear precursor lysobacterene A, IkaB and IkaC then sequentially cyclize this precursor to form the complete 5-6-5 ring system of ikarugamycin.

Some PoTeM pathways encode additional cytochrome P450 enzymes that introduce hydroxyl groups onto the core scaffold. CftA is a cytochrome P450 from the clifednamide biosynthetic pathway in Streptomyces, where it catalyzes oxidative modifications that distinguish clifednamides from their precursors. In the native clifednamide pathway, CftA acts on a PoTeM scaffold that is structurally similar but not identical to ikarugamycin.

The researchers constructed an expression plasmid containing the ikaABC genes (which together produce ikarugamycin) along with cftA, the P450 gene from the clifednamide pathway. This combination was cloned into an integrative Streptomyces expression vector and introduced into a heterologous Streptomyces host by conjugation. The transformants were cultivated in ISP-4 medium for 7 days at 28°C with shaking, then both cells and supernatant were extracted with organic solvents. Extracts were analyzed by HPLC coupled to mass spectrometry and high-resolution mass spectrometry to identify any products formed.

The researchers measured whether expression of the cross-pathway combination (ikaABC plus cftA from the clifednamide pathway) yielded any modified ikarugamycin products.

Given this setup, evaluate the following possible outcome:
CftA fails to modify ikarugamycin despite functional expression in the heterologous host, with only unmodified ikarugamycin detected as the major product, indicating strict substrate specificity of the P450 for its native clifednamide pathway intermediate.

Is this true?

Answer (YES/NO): NO